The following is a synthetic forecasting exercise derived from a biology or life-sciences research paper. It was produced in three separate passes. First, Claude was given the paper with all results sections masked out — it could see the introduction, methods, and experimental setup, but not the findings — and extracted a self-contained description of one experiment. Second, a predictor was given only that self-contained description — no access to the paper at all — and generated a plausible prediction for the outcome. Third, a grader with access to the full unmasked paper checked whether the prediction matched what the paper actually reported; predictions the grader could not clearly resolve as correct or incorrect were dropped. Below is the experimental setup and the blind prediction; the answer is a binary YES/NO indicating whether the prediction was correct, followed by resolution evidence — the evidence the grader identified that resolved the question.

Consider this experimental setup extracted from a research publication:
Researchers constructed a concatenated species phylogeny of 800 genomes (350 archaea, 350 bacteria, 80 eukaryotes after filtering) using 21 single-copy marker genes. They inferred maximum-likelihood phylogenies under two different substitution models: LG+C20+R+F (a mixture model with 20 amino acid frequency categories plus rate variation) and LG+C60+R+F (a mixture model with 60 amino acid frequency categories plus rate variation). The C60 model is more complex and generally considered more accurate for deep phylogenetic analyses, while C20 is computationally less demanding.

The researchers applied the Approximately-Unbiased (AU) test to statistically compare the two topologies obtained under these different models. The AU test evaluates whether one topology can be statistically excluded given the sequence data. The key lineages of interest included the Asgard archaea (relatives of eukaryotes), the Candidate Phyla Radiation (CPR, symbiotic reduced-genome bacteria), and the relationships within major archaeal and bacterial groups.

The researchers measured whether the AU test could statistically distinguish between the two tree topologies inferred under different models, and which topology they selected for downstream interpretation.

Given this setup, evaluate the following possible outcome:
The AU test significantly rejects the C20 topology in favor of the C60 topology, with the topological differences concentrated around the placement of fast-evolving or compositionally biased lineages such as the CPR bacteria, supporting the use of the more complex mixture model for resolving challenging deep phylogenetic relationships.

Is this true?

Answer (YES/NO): NO